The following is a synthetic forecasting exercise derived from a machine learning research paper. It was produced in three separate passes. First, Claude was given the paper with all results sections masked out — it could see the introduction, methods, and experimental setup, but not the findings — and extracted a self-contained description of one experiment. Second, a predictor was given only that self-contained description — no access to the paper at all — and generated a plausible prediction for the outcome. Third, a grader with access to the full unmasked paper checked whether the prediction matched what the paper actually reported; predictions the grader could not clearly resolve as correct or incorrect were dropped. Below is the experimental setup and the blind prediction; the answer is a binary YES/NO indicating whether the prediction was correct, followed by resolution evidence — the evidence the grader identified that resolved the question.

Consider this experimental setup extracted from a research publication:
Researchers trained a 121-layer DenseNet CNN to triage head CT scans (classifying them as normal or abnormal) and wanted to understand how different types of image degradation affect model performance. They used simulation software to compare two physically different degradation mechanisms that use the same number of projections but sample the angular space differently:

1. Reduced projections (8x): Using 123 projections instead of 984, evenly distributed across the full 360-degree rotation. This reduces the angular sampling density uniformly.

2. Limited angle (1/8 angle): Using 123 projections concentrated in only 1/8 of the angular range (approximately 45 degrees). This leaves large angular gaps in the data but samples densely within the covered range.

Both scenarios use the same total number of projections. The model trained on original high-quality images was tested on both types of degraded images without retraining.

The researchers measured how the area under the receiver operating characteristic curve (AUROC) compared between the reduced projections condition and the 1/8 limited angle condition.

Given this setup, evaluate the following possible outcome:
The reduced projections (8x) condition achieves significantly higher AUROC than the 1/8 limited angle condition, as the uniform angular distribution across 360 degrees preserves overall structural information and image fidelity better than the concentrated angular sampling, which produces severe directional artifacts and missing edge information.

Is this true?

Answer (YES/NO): YES